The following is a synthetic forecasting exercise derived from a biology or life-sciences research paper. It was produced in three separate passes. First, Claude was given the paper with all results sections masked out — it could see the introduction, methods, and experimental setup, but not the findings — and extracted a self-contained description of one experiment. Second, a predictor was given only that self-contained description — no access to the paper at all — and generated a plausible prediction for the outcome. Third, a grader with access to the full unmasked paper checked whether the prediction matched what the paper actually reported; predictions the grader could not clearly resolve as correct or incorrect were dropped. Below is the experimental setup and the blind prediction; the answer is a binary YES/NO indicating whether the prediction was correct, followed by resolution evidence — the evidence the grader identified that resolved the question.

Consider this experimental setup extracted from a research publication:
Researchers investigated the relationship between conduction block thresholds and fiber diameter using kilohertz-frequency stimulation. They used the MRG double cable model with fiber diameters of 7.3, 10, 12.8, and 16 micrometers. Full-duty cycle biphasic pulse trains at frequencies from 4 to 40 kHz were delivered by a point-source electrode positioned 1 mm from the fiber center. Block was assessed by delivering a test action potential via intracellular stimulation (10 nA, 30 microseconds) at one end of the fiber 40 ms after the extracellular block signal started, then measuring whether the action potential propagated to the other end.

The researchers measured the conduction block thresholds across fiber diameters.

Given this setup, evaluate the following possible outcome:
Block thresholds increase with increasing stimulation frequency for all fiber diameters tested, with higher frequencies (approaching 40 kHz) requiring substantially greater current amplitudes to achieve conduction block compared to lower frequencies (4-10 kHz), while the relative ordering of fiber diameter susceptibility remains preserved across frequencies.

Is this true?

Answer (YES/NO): YES